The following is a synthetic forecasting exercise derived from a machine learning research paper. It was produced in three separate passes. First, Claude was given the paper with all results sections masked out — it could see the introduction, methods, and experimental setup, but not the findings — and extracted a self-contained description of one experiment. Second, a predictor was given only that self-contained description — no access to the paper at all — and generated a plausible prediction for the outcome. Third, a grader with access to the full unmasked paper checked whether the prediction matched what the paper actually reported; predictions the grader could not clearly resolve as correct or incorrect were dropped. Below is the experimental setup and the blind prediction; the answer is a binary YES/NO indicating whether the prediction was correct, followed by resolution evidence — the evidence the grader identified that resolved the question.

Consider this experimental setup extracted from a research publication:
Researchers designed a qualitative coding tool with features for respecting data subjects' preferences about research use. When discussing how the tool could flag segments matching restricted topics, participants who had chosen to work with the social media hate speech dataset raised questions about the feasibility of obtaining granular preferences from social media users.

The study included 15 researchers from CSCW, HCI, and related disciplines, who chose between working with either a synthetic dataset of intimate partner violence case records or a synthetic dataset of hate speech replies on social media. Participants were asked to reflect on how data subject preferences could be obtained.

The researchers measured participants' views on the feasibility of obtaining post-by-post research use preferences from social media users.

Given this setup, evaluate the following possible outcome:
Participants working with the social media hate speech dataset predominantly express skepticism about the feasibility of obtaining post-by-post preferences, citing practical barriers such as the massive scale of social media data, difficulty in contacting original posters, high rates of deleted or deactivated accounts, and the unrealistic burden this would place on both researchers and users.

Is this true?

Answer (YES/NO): NO